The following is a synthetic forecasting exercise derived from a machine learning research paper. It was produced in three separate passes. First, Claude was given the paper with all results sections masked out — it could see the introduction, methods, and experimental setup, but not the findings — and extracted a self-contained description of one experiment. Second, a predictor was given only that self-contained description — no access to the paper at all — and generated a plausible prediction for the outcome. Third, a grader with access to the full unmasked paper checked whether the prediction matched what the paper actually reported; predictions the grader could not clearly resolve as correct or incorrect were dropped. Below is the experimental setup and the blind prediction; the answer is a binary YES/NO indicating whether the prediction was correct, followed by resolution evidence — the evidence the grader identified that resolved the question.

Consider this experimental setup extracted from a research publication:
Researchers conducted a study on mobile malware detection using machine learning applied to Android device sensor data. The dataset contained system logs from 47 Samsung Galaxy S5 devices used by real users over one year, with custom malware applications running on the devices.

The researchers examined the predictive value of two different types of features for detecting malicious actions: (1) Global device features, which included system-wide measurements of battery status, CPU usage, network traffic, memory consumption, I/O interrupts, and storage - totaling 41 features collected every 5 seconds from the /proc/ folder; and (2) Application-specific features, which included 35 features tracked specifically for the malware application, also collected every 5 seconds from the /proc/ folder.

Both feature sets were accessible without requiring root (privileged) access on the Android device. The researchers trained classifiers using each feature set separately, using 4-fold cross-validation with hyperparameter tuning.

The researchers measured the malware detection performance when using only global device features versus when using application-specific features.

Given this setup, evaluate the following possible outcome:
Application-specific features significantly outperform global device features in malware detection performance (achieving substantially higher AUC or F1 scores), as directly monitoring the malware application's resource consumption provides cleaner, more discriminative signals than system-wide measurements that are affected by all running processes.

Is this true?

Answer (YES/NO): YES